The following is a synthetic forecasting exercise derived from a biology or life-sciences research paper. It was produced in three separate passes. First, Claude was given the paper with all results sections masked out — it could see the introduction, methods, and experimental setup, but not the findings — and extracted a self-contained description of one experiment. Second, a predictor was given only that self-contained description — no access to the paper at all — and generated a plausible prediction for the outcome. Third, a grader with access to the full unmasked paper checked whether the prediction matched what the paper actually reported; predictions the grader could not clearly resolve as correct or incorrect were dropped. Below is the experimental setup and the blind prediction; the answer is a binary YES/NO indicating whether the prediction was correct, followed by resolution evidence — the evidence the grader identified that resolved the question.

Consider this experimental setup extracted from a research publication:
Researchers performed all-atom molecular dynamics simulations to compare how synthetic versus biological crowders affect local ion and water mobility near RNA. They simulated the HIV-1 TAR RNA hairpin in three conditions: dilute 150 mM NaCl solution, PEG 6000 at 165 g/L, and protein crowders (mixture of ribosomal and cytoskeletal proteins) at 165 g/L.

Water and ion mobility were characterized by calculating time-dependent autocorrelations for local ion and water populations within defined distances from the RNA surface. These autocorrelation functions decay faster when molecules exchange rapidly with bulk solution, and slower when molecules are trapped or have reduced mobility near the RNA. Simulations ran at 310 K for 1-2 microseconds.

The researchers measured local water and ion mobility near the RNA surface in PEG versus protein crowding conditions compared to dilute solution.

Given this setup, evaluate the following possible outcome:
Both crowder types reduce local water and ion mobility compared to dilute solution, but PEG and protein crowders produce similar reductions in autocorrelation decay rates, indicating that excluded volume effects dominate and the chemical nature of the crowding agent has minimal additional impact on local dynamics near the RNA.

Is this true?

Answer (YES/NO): NO